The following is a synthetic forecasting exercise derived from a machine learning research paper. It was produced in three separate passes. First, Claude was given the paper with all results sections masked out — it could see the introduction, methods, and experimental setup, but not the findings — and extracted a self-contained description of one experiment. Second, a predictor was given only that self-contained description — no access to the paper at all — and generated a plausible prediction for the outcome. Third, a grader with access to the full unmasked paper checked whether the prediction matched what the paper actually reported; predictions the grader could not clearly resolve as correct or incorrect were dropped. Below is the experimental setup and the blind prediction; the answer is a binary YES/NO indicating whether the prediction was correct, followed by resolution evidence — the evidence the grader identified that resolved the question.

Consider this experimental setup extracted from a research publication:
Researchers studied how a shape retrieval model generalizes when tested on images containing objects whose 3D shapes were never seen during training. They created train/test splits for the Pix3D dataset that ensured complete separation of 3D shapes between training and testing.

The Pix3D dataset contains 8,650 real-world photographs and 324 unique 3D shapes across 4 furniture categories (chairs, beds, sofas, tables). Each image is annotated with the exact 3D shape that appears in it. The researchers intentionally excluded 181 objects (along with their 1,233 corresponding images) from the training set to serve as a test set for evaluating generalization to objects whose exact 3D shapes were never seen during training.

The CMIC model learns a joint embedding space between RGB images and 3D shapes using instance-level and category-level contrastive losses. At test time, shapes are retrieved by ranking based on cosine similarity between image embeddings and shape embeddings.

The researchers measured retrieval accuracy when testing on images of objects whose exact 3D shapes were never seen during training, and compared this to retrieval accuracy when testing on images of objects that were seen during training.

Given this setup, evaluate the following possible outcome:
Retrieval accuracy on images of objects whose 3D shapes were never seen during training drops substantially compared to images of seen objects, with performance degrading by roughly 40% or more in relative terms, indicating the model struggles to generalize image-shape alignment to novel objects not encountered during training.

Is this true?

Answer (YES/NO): NO